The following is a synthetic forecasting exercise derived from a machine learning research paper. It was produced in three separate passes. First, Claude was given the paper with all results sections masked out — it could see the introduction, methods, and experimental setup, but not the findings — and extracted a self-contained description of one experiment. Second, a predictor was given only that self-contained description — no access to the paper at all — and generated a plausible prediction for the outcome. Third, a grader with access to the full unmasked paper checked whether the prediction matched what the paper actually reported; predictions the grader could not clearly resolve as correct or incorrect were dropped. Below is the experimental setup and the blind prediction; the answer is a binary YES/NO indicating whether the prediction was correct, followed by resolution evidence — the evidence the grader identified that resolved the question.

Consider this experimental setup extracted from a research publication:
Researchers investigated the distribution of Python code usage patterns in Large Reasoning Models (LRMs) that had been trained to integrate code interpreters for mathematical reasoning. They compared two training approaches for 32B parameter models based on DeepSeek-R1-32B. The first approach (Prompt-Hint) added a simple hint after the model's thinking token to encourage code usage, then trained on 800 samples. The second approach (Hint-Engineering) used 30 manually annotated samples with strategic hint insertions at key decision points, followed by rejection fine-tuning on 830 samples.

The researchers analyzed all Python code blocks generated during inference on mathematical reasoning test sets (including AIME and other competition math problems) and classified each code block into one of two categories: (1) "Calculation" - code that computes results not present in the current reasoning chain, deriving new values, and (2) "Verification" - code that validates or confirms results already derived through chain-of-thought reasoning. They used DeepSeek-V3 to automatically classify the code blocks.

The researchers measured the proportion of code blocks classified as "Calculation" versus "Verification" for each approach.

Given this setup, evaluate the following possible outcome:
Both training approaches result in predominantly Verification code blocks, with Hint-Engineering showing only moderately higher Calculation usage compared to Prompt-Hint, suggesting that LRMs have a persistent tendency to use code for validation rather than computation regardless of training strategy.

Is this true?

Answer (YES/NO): NO